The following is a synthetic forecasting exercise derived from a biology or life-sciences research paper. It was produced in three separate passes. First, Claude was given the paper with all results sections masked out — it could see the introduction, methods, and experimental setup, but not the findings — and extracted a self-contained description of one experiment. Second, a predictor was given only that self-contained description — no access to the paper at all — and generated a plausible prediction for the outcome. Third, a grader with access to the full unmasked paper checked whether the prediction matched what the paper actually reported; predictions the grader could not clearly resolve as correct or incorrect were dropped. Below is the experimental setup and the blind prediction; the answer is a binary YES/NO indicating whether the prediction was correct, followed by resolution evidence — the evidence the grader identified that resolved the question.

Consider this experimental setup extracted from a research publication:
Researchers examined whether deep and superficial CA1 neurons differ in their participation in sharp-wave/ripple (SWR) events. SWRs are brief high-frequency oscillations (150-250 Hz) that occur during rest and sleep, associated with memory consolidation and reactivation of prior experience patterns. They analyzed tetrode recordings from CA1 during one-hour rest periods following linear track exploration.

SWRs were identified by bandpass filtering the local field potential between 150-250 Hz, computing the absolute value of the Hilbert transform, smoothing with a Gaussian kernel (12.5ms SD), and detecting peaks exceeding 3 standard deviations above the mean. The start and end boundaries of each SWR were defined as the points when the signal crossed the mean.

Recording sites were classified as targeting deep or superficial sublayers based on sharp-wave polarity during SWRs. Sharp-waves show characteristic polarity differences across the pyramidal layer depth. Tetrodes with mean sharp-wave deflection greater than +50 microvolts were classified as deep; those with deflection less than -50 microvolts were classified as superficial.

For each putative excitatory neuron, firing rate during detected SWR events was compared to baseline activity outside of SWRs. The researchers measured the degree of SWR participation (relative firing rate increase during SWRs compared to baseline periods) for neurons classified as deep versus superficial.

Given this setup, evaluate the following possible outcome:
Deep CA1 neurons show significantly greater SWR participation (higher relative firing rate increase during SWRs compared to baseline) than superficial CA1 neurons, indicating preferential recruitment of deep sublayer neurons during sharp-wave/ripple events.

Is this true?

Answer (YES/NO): NO